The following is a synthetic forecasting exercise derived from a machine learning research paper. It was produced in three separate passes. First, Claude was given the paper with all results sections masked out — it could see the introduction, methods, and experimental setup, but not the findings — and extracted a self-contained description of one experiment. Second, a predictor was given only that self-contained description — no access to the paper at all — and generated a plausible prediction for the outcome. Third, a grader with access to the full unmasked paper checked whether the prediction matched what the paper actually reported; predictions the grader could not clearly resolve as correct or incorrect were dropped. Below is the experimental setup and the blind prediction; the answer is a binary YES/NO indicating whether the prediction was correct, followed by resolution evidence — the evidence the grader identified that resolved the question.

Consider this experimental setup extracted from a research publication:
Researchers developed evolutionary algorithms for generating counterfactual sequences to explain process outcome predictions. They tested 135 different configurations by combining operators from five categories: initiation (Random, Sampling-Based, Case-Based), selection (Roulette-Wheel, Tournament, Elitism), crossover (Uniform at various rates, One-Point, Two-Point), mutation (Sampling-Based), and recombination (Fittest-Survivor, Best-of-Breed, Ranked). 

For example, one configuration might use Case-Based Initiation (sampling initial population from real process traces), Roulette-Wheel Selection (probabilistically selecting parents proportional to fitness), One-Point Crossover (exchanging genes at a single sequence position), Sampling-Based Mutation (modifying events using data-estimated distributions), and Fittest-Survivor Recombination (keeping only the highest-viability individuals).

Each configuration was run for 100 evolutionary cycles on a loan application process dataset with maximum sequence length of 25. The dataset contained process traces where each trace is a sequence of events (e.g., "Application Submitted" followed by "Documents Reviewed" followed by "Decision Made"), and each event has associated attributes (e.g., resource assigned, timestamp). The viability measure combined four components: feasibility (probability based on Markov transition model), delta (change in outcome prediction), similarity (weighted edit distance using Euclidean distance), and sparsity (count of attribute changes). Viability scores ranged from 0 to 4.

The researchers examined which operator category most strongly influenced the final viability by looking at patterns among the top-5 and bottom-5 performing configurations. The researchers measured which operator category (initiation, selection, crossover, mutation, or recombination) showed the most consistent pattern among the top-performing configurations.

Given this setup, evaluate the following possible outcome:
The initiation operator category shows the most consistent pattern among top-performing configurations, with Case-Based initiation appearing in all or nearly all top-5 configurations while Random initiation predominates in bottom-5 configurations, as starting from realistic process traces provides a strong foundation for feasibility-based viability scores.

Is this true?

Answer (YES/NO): YES